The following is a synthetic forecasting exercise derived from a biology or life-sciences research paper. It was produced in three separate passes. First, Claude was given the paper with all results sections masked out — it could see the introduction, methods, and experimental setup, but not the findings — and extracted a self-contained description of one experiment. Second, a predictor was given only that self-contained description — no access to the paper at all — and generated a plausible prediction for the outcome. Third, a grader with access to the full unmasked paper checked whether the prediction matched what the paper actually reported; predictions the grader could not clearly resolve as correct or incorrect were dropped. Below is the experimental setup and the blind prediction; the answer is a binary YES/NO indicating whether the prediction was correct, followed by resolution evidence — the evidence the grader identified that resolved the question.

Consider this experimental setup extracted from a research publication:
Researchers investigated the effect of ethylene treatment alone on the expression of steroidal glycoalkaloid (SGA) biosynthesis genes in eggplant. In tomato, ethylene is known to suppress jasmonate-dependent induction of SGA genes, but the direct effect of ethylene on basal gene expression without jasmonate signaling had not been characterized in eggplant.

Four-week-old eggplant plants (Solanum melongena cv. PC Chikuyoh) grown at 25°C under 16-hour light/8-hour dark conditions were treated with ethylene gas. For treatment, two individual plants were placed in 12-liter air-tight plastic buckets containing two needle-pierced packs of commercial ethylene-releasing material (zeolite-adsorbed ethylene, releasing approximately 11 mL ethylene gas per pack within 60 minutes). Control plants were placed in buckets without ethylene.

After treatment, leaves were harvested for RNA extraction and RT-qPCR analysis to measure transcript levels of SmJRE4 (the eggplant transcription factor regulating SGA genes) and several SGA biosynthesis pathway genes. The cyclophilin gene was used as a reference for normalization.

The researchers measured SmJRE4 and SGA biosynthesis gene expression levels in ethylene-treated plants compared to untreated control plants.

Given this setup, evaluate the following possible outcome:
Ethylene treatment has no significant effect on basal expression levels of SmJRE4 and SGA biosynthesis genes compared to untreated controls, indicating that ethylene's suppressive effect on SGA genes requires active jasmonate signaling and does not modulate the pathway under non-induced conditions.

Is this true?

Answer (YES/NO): NO